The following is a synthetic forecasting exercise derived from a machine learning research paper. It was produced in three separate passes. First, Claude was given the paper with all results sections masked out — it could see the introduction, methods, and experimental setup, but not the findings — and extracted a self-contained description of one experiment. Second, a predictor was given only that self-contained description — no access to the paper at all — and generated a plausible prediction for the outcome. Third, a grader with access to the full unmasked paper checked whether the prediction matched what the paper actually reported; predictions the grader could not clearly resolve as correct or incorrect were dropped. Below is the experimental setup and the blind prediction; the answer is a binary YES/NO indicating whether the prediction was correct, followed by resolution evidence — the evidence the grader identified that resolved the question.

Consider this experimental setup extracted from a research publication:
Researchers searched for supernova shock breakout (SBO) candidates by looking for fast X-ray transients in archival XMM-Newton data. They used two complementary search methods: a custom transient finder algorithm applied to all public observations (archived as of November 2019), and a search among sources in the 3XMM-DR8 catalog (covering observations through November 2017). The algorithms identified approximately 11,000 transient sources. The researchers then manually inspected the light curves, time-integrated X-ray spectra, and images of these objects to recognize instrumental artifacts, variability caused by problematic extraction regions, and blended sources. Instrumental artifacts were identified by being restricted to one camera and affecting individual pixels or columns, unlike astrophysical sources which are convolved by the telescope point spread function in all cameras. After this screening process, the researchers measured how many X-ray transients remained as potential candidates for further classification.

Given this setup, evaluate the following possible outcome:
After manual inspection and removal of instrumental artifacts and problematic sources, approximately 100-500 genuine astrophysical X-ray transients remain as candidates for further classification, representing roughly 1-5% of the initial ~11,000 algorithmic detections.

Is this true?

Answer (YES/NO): NO